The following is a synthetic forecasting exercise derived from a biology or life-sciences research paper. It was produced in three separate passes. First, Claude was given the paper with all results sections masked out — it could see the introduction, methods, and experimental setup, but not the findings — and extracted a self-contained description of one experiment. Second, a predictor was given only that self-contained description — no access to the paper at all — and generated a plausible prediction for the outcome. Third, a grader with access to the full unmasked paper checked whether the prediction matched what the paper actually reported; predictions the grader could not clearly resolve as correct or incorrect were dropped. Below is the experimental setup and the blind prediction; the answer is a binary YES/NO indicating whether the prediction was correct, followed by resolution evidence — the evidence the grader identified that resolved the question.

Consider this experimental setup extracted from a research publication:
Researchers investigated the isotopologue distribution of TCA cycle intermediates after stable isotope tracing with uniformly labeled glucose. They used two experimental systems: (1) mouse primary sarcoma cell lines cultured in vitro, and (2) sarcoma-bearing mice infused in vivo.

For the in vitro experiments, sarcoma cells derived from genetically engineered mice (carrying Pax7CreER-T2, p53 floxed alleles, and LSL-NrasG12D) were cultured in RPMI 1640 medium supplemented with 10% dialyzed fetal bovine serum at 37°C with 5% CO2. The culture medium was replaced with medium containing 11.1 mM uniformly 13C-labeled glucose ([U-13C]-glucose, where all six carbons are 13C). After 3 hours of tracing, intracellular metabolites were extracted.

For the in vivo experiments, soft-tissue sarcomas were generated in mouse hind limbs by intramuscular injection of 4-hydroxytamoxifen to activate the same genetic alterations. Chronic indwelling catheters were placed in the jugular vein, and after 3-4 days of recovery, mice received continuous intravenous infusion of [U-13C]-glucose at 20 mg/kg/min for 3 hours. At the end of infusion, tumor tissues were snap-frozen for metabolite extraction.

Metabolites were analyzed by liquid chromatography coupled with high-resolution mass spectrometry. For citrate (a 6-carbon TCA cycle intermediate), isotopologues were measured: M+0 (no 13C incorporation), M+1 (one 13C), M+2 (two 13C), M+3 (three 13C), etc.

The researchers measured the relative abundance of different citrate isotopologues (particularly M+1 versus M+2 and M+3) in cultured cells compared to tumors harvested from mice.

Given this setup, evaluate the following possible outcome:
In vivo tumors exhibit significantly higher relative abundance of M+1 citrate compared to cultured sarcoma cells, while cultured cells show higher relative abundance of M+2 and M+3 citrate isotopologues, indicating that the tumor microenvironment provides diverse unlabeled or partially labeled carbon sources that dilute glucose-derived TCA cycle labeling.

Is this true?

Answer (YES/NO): NO